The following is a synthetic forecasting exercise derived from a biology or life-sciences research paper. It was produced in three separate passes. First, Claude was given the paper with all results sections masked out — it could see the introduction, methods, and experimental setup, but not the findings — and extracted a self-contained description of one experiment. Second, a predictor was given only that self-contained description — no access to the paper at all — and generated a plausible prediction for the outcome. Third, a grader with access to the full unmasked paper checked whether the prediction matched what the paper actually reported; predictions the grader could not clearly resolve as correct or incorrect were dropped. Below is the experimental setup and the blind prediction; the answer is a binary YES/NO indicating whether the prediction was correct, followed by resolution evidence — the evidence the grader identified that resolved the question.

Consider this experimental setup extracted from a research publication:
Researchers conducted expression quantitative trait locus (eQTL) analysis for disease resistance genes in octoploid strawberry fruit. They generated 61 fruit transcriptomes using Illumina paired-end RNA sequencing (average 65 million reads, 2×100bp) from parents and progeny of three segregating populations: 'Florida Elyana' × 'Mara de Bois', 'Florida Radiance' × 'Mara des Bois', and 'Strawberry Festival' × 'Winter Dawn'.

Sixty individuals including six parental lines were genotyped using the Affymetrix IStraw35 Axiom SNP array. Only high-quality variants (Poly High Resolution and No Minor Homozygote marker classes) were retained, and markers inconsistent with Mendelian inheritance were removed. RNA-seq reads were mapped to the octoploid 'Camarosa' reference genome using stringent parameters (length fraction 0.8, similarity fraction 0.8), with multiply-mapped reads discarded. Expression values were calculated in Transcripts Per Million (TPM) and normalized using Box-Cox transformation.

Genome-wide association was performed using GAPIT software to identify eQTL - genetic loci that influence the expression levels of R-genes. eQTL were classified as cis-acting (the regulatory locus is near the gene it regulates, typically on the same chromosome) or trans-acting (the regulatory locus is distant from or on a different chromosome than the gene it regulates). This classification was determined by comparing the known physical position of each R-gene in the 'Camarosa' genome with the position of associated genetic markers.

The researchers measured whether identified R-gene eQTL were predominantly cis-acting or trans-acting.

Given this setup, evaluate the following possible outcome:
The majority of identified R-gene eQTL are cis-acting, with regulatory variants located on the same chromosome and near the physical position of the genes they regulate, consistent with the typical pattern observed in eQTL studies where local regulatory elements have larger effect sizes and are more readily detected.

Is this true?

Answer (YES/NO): YES